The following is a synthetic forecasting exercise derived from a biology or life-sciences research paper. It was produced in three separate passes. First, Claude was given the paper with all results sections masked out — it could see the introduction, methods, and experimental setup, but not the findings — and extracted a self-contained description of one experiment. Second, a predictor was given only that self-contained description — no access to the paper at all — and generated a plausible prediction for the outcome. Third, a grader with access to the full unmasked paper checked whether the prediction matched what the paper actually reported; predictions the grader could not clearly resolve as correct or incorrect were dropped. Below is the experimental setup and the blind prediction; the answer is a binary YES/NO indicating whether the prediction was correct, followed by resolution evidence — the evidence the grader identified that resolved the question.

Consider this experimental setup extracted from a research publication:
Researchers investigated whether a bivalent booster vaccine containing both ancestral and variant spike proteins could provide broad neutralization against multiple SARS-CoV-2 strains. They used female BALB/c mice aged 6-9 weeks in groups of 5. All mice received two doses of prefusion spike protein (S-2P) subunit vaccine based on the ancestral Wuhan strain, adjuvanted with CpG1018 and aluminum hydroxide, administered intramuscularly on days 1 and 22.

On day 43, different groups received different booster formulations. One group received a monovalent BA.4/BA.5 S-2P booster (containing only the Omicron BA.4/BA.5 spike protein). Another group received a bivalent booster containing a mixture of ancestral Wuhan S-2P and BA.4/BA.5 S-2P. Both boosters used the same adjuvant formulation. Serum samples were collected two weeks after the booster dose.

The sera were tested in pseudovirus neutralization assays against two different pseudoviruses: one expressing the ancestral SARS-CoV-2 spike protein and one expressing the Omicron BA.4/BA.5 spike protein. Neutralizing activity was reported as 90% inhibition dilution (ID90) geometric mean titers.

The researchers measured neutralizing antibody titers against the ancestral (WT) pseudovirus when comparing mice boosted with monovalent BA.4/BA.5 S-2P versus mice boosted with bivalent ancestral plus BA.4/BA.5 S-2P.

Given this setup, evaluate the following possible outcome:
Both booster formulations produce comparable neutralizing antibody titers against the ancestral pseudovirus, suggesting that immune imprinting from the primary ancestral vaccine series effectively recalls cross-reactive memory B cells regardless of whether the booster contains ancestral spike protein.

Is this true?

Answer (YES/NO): YES